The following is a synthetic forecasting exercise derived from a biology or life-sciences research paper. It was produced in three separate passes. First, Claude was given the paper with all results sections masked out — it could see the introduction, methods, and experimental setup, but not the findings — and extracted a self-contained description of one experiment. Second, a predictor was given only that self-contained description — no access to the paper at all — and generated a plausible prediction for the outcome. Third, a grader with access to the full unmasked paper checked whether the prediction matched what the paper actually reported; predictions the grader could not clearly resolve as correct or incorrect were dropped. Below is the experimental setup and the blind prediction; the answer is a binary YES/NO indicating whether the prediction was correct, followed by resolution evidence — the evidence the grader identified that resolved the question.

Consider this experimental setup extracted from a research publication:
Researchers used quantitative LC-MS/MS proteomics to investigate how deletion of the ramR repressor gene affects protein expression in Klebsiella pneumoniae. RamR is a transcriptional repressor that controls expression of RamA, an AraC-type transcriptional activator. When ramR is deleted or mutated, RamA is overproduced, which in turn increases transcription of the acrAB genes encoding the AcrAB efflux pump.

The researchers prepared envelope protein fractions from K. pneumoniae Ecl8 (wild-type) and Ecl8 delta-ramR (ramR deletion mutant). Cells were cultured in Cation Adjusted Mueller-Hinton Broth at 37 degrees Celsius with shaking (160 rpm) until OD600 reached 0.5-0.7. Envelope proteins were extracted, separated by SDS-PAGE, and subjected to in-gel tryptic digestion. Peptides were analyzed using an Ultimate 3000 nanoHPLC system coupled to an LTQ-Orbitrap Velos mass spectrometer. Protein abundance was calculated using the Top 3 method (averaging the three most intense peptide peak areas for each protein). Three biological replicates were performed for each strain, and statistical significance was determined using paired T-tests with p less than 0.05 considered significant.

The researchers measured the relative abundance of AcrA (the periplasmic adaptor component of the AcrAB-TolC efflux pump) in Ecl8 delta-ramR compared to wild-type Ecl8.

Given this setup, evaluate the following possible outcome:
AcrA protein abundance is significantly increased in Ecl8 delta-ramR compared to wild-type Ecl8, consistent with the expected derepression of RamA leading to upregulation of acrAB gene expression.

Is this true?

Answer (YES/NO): YES